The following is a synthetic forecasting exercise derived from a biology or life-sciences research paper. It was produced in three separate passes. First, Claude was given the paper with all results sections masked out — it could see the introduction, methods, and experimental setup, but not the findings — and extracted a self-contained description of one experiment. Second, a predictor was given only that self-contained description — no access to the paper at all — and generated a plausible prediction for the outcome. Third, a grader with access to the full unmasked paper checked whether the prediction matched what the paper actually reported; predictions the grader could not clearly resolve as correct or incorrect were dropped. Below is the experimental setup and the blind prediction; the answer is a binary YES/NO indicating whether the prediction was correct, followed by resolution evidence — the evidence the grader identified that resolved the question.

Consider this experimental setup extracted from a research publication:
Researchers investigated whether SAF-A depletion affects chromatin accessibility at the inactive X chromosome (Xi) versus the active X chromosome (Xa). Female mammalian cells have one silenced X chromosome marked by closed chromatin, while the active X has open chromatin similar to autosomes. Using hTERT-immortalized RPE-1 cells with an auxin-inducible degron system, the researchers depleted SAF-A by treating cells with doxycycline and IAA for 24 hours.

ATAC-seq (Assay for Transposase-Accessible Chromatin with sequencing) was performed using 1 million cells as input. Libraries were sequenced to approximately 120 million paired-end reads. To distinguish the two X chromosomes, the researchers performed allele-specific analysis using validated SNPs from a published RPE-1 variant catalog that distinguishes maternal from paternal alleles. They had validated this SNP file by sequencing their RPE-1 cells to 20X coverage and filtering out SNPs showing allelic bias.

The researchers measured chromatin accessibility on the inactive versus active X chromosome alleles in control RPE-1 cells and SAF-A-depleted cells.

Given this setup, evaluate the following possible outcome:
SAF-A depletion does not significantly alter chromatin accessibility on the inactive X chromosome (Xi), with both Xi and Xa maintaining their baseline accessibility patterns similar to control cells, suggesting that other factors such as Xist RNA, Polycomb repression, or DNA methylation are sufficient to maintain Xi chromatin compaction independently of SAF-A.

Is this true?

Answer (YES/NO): YES